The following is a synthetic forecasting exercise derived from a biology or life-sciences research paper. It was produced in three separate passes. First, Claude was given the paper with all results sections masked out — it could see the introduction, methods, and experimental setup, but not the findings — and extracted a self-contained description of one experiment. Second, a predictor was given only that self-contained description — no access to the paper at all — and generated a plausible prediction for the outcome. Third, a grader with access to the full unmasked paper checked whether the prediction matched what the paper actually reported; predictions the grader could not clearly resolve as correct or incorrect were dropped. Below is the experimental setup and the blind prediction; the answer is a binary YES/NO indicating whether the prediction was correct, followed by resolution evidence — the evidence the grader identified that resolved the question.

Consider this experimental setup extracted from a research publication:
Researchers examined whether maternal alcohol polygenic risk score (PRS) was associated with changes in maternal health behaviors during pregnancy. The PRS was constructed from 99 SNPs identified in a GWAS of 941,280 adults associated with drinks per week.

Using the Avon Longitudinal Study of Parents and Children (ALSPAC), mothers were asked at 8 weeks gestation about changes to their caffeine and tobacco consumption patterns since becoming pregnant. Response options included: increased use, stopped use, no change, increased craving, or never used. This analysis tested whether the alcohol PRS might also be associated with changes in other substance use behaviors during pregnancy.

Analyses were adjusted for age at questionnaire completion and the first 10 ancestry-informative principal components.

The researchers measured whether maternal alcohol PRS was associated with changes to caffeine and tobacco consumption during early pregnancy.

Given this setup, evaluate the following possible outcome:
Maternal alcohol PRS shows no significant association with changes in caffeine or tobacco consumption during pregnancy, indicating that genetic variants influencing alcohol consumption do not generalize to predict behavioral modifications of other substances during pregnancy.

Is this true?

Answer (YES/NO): YES